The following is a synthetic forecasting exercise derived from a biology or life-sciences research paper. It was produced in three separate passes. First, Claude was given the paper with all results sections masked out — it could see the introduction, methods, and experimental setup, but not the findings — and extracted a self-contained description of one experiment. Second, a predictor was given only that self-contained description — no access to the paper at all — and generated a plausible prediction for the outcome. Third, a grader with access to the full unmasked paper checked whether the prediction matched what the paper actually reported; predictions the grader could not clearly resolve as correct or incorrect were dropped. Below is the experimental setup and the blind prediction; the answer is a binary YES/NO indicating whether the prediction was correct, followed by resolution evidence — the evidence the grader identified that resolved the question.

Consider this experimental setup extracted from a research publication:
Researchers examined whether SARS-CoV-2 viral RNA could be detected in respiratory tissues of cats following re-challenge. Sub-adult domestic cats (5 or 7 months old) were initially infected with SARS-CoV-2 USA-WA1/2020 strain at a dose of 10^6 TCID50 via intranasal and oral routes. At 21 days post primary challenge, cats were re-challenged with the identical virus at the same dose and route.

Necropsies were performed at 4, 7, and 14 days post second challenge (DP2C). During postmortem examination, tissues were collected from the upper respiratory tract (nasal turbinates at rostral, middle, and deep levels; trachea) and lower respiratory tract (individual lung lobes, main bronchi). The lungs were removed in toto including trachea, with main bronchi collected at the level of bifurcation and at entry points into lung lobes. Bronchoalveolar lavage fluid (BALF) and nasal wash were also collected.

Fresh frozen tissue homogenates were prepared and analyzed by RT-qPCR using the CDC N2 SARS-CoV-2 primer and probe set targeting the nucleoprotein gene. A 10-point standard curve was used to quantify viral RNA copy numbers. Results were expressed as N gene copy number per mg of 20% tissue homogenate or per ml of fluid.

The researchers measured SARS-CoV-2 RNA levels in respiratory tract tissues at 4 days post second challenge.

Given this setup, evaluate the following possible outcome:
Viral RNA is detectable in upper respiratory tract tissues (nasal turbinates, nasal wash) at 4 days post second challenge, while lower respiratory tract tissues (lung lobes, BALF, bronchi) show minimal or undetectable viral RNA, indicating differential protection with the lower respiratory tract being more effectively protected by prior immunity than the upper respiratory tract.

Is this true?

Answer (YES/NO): YES